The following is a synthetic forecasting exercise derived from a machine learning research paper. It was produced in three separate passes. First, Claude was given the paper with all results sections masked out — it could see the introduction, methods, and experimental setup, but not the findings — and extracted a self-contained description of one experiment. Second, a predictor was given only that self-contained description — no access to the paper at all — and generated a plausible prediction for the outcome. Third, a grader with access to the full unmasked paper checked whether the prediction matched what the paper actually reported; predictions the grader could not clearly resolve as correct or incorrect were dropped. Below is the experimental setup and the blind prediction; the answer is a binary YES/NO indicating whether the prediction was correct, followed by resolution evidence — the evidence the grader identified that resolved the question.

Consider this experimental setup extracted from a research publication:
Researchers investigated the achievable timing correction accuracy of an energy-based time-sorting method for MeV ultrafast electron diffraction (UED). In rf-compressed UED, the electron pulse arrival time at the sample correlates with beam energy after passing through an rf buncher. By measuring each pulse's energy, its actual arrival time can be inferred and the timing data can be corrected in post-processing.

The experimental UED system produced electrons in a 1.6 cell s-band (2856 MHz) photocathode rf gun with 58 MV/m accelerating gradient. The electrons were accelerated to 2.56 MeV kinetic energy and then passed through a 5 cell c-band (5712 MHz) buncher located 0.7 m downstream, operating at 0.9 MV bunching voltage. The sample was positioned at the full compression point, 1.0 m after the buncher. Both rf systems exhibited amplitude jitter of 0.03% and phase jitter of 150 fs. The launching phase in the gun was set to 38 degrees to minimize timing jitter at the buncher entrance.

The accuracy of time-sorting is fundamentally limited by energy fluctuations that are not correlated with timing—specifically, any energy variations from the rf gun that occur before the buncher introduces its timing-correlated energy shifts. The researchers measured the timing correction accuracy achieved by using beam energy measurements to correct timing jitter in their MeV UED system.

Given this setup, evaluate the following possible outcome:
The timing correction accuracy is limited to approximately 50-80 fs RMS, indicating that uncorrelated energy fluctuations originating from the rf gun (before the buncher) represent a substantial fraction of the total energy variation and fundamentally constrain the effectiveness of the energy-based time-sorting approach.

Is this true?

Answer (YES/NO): NO